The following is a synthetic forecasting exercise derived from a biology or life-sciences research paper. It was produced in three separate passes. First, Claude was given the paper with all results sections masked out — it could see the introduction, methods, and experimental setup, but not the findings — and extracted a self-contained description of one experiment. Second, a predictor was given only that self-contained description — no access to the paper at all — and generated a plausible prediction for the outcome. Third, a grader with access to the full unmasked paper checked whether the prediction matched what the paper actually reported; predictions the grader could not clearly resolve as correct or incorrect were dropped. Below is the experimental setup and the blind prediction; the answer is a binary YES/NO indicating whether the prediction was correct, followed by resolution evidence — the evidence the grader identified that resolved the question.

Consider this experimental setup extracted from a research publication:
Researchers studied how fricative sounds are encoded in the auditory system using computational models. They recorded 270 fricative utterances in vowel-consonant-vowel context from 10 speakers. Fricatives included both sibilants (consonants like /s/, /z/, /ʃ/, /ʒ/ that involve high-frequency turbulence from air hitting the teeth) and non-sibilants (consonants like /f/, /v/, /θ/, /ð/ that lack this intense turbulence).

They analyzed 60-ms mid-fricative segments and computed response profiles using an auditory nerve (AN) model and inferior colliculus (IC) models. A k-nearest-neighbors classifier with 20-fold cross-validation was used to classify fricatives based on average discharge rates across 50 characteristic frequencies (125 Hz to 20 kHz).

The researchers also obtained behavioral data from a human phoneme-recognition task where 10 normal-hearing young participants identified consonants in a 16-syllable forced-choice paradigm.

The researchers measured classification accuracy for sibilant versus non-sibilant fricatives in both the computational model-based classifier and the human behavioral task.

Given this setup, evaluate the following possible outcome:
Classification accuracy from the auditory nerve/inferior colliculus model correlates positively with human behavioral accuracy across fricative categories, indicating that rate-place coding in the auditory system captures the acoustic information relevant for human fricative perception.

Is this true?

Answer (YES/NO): YES